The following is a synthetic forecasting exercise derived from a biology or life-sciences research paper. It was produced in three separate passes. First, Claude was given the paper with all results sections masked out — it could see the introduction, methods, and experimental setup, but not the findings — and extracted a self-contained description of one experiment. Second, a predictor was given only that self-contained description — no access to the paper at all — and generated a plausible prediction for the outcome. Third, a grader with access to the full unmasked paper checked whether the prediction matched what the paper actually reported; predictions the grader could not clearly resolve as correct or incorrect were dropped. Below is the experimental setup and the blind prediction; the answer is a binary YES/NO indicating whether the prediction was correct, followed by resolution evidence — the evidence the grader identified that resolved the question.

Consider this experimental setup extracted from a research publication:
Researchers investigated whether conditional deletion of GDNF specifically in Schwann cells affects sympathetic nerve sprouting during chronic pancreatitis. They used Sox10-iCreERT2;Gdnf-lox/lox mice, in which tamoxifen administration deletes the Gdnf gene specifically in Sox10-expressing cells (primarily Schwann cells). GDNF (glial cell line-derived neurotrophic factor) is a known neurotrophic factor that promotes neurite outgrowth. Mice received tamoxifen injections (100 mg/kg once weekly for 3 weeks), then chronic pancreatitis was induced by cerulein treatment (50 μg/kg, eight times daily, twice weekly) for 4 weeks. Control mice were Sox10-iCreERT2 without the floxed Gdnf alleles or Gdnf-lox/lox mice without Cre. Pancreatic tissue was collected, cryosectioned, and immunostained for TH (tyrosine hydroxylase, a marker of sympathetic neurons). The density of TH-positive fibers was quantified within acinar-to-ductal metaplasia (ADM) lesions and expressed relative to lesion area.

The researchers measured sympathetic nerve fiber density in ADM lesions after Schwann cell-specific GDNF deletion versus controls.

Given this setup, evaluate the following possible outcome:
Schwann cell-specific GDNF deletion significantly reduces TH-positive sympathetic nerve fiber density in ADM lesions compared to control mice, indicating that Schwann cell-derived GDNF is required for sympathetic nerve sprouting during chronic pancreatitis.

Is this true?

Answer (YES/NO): YES